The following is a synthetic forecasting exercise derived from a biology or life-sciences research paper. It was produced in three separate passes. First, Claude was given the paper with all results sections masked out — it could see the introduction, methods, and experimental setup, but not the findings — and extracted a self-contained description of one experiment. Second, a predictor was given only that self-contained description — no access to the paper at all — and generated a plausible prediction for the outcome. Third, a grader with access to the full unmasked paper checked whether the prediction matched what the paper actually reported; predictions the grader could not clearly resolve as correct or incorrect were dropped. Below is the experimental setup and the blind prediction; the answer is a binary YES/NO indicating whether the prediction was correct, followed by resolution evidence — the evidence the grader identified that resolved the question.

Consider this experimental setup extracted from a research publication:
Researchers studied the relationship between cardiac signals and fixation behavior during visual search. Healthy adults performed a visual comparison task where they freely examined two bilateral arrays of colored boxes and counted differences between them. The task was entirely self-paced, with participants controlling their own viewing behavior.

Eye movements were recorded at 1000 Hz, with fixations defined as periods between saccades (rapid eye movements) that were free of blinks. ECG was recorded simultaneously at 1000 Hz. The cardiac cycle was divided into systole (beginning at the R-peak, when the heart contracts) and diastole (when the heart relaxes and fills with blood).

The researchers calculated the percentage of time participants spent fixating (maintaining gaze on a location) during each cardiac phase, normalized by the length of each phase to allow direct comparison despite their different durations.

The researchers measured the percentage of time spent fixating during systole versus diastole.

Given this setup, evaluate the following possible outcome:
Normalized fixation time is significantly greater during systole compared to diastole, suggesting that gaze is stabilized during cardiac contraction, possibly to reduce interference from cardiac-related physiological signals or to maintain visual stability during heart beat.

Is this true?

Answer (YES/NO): NO